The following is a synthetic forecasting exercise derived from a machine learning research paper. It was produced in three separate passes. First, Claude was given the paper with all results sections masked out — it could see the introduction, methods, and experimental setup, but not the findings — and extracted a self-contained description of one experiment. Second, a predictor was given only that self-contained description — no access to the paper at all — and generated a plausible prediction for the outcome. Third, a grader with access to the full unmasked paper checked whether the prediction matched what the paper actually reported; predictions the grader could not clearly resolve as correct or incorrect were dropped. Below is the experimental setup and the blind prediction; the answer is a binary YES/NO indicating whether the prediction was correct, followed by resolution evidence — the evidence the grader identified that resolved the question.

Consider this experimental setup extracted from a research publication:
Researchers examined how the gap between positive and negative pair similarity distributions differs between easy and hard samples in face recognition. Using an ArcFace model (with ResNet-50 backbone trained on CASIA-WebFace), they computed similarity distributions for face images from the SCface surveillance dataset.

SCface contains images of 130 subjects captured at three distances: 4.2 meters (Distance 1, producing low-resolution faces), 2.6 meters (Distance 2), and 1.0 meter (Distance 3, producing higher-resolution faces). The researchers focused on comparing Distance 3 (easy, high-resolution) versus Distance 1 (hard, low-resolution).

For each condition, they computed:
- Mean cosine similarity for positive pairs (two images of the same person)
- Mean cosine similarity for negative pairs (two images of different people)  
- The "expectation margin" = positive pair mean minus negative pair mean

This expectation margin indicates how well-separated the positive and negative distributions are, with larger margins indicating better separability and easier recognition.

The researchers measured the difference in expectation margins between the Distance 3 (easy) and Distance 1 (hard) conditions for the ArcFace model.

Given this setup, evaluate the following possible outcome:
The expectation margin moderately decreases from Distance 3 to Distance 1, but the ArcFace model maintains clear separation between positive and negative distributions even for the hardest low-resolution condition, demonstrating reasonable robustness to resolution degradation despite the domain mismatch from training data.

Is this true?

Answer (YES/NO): NO